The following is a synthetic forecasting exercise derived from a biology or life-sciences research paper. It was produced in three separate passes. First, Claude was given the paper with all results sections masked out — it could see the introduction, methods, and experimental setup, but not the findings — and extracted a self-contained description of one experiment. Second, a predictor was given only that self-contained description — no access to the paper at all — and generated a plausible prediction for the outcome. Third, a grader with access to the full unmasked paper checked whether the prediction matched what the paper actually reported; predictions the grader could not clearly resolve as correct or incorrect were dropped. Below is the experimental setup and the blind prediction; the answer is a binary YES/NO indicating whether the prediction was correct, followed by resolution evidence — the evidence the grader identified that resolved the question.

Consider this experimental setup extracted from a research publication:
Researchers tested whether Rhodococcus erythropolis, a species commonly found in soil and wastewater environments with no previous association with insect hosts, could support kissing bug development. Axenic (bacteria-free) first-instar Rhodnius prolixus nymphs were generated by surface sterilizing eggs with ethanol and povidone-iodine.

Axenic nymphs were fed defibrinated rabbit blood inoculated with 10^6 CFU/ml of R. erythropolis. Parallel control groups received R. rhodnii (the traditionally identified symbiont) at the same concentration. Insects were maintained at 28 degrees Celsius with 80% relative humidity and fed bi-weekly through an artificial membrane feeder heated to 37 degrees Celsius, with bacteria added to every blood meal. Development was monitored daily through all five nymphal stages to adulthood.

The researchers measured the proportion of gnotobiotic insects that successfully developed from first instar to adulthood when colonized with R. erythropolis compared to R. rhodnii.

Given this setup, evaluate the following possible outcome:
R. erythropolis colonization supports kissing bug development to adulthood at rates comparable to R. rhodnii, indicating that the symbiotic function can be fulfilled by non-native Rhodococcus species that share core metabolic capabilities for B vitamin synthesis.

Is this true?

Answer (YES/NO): NO